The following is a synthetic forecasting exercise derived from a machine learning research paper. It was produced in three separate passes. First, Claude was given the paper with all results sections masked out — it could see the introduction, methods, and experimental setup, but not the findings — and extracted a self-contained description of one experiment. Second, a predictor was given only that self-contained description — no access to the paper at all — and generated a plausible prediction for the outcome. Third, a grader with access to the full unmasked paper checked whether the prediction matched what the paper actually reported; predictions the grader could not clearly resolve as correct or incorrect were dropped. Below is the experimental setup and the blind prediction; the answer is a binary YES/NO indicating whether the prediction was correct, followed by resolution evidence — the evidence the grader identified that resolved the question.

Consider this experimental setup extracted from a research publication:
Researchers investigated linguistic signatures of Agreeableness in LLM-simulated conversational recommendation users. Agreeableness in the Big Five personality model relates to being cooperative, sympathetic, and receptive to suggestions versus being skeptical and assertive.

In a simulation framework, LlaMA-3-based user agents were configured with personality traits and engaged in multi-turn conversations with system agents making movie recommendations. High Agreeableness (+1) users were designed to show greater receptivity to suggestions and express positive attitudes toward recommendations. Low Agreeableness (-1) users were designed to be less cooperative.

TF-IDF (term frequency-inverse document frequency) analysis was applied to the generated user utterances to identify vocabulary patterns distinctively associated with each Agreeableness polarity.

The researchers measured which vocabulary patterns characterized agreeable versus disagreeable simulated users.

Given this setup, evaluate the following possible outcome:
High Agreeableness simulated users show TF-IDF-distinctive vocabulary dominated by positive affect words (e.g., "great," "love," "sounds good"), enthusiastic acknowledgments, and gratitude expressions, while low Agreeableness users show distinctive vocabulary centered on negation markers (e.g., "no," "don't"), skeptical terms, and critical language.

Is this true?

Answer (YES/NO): NO